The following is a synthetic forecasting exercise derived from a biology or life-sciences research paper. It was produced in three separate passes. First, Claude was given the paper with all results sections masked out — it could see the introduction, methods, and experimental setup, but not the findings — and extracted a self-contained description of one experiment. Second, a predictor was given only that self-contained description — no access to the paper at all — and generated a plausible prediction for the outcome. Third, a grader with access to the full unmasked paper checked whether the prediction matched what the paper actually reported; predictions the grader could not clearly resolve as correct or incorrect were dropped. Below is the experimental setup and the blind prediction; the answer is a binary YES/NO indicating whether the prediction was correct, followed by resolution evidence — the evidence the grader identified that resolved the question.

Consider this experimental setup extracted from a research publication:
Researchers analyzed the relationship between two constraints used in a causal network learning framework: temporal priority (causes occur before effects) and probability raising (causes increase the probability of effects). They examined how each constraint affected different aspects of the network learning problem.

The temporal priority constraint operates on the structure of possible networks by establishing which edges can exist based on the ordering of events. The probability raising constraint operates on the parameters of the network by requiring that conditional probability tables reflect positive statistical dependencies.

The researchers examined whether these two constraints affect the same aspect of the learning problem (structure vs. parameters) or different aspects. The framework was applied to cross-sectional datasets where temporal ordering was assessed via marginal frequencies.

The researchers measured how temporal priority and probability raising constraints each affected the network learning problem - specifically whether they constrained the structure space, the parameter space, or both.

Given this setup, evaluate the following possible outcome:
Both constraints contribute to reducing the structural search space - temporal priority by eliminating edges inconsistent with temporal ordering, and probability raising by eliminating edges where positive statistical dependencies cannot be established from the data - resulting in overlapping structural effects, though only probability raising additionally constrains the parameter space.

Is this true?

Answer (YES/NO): YES